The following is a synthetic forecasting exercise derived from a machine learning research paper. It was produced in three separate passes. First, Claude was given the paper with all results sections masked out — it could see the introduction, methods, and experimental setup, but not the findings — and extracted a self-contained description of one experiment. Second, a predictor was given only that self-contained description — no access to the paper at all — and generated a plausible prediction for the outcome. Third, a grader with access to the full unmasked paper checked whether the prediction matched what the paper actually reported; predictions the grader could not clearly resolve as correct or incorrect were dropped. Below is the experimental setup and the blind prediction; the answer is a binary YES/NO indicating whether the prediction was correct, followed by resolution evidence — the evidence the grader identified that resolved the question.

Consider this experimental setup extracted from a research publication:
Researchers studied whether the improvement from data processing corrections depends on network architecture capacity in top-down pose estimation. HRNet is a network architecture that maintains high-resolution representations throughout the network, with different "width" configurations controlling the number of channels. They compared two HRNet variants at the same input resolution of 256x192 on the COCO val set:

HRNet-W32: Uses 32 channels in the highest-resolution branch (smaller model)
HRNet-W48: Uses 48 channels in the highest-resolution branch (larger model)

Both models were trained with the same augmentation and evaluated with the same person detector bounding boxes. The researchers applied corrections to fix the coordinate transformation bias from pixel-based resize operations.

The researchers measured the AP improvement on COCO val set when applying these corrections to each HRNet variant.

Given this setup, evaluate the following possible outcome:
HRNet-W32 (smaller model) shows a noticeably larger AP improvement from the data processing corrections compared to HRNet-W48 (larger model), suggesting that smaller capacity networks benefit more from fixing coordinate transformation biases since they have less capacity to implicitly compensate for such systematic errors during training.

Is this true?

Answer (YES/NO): NO